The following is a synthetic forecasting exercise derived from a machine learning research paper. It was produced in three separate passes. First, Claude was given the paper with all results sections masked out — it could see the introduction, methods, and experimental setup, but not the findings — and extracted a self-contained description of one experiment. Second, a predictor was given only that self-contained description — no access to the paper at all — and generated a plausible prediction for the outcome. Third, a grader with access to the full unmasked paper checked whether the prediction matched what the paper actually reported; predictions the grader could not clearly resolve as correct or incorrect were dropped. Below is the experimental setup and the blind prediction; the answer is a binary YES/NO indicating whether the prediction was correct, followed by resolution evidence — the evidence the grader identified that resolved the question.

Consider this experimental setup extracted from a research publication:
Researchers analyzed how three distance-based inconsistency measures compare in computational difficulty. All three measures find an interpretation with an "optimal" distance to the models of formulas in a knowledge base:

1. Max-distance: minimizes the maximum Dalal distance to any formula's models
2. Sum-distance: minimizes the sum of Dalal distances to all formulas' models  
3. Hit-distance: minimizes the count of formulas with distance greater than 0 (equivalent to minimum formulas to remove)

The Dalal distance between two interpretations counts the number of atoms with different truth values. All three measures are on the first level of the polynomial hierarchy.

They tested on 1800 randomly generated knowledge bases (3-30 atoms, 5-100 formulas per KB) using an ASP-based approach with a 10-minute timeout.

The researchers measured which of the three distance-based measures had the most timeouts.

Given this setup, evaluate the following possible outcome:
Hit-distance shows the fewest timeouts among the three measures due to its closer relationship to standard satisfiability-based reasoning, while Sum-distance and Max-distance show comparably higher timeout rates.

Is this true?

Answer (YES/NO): NO